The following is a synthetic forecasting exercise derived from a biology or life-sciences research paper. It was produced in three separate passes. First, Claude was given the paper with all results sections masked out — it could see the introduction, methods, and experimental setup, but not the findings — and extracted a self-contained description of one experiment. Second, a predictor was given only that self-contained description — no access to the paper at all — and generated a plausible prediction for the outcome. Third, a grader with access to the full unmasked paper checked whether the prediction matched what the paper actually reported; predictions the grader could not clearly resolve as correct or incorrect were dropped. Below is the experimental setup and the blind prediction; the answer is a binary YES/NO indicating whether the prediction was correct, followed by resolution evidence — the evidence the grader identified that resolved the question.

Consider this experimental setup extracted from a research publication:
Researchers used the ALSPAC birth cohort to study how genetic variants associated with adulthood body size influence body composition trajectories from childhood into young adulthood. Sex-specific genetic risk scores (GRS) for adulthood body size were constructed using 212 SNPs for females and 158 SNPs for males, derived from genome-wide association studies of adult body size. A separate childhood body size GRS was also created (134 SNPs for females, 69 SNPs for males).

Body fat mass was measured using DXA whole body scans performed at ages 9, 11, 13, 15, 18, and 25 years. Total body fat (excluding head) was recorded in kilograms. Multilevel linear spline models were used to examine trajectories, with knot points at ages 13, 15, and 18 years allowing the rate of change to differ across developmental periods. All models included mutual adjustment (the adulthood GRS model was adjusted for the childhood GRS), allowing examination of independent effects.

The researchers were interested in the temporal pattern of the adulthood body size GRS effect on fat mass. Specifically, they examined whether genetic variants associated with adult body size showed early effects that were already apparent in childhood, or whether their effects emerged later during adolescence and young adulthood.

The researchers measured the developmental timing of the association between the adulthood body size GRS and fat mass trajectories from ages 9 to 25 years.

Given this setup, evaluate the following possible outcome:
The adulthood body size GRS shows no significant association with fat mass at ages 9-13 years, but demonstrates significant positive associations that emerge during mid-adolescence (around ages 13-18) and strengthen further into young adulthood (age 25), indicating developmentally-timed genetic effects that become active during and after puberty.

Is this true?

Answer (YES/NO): NO